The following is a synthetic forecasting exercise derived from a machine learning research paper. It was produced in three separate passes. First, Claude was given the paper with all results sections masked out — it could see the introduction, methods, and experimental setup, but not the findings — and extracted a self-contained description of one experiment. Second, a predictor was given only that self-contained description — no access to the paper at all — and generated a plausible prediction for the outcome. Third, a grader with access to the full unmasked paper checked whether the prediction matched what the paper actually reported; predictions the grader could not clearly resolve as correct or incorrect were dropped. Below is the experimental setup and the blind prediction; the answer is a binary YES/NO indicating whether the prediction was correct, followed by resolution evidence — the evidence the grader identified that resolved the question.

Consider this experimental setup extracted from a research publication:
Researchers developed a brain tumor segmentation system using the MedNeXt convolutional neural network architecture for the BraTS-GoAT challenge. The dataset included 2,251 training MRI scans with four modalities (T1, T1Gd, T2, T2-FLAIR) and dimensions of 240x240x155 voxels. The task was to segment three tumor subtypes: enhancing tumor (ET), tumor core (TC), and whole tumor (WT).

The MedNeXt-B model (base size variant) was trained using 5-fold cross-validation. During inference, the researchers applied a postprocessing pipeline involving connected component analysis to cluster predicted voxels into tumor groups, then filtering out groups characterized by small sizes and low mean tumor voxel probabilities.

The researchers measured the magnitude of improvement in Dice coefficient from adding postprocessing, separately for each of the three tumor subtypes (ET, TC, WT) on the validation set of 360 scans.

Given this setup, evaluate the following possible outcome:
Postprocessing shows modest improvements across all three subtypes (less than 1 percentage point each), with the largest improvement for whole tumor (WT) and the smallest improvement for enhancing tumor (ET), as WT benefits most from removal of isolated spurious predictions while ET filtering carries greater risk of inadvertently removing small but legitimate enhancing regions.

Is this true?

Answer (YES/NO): NO